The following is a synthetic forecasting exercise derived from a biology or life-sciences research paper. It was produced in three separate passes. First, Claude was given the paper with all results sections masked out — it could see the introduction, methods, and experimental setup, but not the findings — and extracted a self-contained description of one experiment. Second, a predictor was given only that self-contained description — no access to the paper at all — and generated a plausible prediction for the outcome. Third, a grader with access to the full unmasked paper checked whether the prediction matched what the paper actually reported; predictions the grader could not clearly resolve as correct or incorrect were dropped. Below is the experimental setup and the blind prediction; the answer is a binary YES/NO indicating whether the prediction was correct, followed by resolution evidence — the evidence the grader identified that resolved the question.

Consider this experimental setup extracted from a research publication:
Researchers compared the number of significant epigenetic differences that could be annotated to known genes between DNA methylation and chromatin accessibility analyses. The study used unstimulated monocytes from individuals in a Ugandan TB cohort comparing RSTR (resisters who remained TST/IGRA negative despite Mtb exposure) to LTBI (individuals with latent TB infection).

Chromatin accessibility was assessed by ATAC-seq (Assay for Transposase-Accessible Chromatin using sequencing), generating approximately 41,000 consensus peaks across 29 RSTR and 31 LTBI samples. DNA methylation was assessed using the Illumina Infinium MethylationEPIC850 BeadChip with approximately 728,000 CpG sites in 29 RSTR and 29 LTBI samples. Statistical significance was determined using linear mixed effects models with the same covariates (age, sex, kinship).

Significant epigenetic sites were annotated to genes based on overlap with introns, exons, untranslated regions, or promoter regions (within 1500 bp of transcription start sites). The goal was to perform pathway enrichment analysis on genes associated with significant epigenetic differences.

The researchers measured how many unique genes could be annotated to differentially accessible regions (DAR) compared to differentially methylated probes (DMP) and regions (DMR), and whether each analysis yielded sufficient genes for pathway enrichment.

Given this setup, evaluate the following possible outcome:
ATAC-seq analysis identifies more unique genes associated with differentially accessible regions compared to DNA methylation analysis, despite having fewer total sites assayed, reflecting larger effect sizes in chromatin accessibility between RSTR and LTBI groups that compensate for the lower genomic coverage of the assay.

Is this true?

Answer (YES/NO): NO